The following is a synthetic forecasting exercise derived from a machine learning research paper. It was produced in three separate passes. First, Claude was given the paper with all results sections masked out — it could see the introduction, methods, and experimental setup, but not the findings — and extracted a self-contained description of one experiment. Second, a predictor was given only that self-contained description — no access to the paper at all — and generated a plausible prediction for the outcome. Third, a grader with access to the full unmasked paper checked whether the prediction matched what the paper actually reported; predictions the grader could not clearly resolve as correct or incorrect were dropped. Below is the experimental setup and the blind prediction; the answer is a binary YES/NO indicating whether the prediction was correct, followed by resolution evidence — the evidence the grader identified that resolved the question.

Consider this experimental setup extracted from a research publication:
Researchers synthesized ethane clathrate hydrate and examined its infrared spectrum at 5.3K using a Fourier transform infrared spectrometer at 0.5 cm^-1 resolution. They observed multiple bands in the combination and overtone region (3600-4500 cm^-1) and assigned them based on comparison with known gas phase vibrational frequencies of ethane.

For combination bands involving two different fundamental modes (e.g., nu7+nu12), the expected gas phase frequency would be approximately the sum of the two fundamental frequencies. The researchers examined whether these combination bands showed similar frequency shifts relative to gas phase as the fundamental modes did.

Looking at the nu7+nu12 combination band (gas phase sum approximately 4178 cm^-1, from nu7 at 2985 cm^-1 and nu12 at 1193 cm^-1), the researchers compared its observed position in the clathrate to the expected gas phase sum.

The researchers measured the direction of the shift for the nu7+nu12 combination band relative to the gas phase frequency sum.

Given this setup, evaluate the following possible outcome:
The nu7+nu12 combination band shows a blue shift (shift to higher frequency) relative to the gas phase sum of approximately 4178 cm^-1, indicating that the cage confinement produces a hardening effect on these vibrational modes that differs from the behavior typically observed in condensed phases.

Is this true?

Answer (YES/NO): NO